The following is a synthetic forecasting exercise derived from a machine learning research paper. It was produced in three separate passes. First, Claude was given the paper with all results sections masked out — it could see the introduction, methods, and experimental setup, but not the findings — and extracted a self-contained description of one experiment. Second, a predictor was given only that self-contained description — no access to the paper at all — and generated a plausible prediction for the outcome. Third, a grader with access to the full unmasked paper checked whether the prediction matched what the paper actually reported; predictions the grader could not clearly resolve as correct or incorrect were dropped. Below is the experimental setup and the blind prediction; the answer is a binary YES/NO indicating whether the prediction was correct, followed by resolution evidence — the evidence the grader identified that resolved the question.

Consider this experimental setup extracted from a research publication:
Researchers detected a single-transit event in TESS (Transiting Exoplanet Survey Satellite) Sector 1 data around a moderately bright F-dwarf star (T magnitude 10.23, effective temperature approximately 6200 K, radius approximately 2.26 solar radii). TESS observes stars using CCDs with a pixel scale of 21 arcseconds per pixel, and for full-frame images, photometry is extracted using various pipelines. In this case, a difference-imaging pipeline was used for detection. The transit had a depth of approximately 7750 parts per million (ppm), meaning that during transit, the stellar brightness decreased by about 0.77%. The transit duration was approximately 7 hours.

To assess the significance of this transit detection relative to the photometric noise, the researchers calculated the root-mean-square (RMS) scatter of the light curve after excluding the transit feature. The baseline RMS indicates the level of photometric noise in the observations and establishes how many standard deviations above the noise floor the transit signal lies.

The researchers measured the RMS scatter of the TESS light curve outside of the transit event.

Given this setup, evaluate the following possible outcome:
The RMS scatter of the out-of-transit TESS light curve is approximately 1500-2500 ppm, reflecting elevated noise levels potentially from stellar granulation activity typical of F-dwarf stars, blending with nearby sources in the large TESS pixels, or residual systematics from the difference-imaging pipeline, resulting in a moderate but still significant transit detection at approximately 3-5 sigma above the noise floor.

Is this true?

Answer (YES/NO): NO